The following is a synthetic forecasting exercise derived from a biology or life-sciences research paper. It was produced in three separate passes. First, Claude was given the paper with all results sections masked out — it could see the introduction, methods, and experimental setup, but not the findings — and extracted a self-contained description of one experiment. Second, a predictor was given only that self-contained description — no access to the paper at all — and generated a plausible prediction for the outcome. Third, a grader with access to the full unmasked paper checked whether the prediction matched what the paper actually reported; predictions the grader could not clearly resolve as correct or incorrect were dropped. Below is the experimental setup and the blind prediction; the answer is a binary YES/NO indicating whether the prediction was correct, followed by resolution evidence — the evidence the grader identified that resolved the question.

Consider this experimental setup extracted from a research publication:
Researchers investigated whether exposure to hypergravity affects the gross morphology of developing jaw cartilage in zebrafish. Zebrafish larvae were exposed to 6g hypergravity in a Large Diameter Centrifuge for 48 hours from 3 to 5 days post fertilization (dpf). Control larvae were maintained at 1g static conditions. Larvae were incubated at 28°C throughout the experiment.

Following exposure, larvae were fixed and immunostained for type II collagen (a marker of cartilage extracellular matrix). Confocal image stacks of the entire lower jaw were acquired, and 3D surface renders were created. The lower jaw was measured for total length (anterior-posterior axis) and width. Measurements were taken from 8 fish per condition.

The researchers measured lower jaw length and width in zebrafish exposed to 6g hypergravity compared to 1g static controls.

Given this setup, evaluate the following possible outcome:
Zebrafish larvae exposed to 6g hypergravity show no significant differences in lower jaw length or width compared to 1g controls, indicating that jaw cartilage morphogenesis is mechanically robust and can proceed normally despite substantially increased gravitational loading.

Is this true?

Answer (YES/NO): YES